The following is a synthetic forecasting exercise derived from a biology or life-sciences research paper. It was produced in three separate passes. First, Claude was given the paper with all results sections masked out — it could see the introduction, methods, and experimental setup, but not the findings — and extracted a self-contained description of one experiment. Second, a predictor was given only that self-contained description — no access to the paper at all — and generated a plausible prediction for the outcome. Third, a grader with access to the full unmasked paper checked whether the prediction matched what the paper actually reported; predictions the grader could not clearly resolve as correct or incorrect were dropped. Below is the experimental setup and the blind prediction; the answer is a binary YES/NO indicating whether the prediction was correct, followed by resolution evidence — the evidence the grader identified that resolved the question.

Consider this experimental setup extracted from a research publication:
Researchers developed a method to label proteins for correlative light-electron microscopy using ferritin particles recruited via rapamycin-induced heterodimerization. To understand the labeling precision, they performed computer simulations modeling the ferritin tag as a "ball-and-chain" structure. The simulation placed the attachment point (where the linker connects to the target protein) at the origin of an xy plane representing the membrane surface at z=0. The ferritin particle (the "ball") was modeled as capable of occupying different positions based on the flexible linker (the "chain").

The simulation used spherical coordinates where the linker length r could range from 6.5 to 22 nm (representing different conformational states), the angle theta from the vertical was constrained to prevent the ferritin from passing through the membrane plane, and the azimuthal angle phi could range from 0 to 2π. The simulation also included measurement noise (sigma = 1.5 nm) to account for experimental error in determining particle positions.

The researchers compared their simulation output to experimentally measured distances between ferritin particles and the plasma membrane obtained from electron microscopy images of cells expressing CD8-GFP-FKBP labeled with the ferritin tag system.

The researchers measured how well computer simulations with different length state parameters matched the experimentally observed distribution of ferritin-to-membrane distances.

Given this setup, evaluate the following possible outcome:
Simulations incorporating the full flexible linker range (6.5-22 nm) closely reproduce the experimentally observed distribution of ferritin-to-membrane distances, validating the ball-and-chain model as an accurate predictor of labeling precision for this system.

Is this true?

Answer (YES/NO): NO